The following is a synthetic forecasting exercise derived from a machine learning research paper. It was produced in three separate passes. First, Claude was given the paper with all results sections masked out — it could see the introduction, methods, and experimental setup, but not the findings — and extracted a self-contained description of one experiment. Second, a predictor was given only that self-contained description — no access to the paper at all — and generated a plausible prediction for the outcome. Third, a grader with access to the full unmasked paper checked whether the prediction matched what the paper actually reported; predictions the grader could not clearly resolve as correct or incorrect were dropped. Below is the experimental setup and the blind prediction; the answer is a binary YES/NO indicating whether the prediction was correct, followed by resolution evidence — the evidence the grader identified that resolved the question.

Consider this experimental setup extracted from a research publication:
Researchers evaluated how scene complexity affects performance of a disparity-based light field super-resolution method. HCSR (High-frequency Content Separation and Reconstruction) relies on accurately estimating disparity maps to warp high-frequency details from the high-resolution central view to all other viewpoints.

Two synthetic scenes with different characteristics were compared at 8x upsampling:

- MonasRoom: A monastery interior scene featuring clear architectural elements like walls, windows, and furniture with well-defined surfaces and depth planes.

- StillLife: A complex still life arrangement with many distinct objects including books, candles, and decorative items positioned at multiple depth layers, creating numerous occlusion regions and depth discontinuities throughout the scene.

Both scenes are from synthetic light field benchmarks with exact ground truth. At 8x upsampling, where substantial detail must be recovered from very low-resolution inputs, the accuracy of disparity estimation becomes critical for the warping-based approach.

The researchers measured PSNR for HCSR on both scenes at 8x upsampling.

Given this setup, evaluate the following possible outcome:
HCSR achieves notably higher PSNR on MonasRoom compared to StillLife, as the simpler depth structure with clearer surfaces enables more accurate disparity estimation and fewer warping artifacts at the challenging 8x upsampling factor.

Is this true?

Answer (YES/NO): YES